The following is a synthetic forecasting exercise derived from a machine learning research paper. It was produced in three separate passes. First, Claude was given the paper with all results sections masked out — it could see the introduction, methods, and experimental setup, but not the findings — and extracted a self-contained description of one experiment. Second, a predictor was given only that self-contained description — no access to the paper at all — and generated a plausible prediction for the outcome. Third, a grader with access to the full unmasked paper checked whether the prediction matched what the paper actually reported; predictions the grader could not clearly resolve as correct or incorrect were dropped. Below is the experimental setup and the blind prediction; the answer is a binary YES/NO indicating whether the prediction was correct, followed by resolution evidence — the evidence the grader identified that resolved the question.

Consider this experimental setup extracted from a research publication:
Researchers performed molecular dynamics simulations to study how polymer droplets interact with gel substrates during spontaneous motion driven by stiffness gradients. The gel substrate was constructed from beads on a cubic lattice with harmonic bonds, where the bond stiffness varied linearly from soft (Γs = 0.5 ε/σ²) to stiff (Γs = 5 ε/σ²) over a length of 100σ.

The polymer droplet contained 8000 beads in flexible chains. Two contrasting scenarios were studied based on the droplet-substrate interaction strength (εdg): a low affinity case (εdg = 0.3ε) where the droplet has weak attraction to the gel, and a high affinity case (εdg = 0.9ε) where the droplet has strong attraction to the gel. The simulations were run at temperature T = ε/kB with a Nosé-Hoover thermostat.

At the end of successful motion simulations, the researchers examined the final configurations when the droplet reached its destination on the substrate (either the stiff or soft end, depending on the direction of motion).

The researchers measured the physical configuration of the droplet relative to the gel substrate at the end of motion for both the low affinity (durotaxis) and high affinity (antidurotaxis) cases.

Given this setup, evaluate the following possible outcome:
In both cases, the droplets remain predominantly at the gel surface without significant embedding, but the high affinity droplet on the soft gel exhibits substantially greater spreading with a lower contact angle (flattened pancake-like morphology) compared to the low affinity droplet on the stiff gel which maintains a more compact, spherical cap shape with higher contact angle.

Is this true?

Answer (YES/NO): NO